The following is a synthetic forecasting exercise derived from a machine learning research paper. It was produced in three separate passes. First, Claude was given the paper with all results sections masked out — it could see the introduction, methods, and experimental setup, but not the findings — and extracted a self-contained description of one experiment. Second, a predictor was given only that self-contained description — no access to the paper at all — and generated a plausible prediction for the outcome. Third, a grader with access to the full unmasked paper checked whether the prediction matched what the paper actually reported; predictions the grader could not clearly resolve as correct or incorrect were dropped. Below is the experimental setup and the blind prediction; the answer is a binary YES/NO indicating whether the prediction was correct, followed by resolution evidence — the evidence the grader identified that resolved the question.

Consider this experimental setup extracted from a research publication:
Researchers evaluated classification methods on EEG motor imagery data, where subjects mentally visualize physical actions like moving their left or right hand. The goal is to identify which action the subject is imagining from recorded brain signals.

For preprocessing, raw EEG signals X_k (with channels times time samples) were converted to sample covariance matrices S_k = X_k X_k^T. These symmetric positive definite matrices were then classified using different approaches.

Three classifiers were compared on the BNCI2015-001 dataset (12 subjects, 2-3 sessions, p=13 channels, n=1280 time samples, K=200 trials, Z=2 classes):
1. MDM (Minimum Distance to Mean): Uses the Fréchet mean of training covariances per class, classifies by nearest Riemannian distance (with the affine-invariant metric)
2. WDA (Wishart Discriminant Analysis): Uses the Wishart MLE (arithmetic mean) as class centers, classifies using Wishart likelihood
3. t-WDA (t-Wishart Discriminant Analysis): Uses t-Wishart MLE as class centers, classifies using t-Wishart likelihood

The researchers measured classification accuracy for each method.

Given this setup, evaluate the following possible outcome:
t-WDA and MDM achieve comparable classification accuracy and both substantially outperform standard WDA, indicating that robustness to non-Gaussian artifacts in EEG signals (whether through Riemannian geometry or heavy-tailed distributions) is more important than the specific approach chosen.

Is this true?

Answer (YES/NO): YES